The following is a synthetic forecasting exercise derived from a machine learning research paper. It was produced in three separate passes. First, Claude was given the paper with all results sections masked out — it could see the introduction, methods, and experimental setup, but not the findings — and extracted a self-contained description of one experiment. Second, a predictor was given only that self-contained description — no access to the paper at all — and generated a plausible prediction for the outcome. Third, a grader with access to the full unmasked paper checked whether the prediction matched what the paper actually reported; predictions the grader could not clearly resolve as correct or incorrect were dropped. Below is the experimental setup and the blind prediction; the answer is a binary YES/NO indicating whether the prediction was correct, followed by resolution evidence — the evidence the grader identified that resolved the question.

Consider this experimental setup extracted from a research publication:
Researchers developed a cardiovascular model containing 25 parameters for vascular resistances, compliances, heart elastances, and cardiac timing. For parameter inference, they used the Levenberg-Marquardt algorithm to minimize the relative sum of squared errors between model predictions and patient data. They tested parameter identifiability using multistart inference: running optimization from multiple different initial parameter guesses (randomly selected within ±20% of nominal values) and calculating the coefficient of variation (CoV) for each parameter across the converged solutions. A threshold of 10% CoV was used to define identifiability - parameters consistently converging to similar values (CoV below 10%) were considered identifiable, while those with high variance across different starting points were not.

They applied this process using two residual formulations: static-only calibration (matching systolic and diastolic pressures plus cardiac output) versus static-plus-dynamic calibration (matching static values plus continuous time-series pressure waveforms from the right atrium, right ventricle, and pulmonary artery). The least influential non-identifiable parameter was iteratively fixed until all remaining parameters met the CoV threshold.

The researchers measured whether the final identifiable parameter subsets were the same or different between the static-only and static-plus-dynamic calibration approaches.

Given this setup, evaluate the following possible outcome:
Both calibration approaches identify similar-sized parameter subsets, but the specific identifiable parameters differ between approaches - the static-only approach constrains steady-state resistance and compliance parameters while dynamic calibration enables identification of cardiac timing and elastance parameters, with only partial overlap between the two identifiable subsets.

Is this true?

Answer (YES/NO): NO